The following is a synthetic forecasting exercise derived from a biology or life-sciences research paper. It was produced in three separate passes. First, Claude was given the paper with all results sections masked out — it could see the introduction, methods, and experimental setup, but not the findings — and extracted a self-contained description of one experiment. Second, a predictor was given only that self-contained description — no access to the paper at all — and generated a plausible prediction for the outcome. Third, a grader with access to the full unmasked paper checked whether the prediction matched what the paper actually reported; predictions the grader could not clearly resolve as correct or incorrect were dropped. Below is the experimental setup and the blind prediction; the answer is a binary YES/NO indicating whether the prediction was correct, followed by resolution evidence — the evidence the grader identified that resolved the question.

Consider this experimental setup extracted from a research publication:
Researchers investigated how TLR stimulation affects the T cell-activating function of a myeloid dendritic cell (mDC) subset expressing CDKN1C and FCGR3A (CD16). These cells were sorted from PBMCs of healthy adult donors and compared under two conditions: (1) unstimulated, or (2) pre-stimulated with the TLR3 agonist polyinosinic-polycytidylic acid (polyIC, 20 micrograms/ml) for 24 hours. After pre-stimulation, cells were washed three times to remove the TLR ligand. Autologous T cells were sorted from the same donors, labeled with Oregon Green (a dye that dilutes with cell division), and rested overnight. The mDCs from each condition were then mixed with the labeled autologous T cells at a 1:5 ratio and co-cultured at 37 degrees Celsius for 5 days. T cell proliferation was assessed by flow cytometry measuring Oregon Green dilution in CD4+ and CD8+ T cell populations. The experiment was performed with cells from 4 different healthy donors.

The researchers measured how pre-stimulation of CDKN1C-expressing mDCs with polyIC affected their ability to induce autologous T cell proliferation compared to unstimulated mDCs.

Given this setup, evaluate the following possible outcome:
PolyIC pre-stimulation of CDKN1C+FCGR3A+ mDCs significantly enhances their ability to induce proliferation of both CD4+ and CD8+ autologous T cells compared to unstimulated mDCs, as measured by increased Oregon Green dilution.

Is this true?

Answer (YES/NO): NO